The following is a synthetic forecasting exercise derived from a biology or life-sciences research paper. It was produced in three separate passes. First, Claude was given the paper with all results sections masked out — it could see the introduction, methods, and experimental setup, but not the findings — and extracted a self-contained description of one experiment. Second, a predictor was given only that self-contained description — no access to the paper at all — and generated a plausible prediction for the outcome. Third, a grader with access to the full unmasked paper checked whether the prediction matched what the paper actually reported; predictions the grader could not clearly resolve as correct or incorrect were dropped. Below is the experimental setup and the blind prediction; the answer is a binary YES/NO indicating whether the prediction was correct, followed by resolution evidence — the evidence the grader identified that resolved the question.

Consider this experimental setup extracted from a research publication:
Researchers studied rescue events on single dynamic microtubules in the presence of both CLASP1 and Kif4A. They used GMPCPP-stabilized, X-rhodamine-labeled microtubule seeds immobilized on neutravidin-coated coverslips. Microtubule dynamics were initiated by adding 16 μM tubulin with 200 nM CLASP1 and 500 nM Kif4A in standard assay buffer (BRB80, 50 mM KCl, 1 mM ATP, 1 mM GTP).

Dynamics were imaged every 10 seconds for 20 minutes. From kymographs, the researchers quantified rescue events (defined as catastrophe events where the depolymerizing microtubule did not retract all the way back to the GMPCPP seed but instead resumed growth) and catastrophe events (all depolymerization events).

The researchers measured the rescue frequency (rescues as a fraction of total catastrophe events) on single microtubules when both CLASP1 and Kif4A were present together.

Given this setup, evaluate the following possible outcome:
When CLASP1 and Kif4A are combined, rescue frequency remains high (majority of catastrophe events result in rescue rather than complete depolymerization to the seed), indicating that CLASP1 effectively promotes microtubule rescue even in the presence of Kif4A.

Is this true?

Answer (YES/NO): YES